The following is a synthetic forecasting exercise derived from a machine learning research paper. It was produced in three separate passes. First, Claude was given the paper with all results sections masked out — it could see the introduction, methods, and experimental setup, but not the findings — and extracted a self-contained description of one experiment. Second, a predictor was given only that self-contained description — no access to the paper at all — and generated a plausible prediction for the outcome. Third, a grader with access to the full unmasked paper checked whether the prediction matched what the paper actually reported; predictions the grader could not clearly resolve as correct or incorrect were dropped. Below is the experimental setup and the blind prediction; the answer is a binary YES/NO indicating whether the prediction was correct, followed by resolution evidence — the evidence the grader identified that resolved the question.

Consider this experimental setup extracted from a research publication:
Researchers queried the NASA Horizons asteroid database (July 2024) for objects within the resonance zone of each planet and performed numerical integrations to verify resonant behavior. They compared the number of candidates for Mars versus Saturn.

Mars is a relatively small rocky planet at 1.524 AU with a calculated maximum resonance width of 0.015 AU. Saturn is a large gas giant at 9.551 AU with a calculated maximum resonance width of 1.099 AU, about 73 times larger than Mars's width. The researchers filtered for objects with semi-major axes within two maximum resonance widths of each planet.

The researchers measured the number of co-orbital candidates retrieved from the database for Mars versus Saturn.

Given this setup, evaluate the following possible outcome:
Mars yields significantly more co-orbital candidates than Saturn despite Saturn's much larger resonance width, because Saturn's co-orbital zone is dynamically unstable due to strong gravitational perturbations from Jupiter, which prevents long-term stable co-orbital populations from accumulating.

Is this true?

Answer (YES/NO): YES